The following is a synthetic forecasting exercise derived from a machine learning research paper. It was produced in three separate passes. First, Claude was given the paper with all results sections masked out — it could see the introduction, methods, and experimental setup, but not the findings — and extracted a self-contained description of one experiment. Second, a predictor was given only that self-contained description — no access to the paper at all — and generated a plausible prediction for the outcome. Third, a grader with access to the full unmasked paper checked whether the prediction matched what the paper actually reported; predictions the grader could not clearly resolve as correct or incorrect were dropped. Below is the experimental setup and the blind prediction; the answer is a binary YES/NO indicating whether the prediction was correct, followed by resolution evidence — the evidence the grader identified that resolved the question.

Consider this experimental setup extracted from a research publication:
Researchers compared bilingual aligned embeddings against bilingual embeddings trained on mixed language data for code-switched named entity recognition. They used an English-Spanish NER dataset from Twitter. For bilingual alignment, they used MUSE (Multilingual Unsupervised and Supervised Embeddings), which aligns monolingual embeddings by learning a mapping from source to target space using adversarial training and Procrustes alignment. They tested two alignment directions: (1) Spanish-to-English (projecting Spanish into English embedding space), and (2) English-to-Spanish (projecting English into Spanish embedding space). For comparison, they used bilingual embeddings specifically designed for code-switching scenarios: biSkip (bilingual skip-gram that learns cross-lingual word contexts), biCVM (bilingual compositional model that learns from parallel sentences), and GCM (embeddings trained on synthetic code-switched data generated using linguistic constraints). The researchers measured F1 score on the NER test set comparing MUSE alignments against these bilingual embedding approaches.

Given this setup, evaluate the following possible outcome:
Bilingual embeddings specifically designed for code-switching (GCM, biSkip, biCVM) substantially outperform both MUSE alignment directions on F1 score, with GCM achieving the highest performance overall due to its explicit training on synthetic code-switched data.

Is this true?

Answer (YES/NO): NO